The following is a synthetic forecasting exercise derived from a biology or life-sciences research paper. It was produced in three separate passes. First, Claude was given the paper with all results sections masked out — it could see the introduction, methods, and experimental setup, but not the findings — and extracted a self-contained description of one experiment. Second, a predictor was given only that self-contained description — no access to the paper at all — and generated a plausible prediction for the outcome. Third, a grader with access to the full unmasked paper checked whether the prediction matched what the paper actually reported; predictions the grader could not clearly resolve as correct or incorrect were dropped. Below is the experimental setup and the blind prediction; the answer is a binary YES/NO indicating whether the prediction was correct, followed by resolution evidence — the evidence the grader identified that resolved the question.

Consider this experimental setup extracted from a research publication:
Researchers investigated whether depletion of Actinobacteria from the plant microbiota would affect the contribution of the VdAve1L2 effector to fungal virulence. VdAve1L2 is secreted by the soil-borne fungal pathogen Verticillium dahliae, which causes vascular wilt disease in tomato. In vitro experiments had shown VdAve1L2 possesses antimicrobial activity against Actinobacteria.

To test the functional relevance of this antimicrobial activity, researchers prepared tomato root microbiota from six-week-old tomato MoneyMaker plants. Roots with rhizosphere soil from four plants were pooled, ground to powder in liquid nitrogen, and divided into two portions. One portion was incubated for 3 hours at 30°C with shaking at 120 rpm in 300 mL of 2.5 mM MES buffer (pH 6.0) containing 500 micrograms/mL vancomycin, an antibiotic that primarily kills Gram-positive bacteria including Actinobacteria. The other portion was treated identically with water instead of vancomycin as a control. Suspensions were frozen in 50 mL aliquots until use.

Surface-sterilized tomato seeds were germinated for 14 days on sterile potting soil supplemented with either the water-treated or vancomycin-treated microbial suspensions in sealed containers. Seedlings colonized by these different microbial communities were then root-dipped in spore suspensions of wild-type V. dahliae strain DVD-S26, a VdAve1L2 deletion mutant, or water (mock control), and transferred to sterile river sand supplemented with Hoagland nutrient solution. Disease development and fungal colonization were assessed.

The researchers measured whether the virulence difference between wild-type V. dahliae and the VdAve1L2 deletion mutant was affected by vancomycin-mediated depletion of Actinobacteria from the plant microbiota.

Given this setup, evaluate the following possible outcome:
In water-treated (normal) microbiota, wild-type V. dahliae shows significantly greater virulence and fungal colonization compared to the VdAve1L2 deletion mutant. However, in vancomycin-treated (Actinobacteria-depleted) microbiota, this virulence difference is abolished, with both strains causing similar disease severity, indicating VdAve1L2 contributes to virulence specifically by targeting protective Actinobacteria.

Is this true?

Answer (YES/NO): YES